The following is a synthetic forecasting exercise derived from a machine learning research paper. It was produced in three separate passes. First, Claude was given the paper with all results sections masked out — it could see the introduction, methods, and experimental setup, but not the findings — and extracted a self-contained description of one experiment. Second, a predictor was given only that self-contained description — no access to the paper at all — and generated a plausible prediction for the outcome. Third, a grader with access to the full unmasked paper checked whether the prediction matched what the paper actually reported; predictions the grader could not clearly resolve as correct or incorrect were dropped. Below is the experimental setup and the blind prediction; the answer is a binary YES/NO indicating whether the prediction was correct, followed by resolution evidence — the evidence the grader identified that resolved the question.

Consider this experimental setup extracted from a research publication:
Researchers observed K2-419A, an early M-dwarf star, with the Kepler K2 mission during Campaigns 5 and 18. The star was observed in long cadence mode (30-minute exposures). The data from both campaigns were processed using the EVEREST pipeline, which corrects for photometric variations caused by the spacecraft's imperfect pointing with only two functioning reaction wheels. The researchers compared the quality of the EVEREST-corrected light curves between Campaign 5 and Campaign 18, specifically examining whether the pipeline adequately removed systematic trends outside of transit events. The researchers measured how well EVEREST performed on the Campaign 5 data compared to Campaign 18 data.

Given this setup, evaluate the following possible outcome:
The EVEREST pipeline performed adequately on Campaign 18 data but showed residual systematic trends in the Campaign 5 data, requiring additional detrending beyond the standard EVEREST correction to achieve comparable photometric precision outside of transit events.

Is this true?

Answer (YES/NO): NO